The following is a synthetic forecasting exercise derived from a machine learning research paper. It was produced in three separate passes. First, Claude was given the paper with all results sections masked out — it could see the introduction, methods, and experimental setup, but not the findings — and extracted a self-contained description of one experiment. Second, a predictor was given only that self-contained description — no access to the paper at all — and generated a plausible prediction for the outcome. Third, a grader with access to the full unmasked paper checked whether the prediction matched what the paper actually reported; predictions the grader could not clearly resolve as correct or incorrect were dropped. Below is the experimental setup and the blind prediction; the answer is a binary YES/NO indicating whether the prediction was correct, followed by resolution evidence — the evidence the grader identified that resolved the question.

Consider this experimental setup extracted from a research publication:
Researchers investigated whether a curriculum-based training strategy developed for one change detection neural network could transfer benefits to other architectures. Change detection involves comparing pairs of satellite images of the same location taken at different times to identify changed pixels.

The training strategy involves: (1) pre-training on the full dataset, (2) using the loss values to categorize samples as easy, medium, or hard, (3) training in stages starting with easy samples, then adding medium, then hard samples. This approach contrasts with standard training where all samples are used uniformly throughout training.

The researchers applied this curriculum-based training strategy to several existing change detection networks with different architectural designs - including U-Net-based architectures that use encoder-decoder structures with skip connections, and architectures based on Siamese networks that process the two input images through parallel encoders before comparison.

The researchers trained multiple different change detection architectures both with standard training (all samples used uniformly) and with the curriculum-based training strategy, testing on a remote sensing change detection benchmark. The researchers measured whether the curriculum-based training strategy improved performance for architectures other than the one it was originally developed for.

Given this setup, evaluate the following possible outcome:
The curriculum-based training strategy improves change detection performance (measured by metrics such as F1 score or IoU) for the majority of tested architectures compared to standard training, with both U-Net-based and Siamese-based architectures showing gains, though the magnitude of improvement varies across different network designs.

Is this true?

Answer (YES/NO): YES